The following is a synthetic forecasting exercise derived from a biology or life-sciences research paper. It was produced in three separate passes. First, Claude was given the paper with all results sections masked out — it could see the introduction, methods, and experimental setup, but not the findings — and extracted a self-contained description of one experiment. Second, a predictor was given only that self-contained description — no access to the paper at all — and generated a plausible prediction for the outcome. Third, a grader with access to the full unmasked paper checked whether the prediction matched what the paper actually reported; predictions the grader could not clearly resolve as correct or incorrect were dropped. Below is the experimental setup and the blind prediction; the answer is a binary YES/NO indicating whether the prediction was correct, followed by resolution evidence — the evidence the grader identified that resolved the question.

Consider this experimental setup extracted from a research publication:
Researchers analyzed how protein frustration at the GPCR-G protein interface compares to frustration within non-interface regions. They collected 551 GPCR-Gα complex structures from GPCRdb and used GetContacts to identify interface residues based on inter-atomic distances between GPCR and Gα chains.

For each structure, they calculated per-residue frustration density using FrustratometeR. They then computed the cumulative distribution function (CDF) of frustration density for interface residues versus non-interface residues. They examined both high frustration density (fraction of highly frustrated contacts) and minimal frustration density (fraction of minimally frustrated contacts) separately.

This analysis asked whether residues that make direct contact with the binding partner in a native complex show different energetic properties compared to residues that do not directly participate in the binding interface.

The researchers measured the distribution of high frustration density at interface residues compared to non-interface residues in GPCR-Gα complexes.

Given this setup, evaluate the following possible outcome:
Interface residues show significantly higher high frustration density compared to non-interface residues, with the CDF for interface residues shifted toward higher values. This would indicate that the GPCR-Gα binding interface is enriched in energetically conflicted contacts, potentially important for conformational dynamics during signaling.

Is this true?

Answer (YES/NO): YES